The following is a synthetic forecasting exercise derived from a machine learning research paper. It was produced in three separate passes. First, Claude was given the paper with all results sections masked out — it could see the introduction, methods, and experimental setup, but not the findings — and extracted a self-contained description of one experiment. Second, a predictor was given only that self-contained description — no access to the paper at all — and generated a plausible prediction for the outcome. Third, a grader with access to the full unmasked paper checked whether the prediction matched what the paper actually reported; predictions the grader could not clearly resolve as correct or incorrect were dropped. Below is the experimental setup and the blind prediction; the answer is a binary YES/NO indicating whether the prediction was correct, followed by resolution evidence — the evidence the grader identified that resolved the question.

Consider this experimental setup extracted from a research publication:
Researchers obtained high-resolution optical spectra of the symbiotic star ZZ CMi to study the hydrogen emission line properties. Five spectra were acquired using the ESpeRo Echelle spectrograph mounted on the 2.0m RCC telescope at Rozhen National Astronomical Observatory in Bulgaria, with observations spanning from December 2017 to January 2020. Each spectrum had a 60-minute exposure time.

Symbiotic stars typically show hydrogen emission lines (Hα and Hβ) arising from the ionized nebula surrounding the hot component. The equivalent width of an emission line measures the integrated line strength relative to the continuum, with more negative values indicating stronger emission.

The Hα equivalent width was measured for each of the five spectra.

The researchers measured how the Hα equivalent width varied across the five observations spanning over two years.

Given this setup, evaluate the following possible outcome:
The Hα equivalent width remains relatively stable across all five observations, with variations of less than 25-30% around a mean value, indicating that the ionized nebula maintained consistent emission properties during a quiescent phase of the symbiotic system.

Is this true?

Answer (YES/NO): YES